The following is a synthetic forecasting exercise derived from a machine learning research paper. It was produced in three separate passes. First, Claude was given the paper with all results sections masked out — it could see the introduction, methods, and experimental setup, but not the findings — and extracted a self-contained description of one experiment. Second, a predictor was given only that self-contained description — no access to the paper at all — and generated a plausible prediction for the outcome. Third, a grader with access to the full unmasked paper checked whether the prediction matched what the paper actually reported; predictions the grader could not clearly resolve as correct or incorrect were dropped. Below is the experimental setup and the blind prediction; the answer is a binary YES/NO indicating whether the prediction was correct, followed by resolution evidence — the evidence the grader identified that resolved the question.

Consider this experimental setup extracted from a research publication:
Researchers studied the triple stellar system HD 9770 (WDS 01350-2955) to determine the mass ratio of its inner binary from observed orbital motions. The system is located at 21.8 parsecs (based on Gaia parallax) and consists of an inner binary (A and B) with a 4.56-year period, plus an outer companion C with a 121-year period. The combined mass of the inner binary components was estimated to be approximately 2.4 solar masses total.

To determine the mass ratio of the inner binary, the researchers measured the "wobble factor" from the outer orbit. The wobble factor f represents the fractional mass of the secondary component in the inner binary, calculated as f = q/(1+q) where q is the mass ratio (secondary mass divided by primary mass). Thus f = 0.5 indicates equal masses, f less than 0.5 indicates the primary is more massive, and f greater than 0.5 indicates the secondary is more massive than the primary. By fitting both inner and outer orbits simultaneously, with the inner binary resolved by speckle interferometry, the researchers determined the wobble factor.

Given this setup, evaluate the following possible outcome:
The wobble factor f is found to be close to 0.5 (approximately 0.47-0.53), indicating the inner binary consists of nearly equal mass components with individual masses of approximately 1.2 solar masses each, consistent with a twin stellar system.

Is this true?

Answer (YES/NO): NO